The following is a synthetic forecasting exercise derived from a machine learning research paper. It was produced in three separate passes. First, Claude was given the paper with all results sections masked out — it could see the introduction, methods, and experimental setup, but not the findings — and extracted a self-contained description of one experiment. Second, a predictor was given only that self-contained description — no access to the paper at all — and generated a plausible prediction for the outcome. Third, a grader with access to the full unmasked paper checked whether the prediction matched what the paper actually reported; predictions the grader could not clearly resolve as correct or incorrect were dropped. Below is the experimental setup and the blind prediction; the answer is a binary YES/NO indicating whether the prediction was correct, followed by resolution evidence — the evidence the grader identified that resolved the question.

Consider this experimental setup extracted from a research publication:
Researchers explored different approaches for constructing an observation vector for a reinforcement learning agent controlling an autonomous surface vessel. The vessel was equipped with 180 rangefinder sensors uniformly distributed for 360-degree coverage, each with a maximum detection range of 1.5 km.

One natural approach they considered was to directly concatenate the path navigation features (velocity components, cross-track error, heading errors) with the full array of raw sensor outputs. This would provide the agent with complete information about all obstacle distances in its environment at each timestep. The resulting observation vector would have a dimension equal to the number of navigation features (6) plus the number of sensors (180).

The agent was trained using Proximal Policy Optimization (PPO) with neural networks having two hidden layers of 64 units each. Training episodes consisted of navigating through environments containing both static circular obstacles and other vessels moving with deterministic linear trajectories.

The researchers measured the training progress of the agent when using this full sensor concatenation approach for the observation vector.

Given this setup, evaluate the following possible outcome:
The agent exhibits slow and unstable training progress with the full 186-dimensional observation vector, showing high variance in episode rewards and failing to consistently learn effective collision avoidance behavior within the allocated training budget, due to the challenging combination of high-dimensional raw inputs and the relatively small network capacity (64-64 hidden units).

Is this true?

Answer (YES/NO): NO